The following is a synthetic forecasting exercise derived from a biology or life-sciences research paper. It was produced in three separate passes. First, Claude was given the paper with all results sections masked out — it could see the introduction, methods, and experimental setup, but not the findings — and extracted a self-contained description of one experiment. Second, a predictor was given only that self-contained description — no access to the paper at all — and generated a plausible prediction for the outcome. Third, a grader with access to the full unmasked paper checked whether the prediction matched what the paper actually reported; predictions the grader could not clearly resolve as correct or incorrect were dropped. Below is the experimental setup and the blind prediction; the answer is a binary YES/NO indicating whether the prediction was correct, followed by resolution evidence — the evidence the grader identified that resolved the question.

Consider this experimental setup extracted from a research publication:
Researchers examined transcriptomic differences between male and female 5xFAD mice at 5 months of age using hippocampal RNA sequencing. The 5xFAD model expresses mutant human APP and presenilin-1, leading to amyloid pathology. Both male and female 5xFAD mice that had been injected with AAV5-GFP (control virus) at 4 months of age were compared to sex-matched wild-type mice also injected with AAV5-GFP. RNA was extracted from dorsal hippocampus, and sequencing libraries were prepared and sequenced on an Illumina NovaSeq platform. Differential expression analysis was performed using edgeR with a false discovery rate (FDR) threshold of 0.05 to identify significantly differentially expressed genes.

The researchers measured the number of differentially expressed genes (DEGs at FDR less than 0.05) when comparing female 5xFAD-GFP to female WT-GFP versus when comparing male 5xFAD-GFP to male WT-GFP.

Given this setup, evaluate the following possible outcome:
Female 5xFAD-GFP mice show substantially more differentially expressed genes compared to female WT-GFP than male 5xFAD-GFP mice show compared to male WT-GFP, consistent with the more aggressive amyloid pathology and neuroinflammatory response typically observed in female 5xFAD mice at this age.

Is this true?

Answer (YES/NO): YES